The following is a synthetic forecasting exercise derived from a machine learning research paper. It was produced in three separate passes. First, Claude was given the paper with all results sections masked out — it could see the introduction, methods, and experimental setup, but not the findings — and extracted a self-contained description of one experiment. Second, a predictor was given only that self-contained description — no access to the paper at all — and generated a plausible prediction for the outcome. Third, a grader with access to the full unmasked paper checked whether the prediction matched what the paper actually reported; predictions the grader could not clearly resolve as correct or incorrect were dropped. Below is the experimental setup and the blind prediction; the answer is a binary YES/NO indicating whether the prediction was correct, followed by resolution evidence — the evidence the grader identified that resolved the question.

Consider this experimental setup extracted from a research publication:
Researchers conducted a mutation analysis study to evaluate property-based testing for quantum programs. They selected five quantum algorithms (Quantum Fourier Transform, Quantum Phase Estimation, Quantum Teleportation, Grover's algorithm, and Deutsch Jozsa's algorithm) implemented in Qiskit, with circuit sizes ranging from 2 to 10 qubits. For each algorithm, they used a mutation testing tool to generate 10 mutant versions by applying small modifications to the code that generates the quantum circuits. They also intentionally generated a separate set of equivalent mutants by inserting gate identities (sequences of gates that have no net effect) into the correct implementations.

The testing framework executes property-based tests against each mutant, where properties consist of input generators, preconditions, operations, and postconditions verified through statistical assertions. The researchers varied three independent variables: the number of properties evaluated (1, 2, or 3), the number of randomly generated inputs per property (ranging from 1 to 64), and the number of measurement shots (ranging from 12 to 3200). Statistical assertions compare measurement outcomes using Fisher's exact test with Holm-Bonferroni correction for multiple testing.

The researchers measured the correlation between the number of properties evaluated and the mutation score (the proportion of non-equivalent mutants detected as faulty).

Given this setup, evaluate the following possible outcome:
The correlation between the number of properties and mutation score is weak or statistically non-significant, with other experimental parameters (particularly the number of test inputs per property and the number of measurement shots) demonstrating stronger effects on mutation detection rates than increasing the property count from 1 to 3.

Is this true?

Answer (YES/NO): NO